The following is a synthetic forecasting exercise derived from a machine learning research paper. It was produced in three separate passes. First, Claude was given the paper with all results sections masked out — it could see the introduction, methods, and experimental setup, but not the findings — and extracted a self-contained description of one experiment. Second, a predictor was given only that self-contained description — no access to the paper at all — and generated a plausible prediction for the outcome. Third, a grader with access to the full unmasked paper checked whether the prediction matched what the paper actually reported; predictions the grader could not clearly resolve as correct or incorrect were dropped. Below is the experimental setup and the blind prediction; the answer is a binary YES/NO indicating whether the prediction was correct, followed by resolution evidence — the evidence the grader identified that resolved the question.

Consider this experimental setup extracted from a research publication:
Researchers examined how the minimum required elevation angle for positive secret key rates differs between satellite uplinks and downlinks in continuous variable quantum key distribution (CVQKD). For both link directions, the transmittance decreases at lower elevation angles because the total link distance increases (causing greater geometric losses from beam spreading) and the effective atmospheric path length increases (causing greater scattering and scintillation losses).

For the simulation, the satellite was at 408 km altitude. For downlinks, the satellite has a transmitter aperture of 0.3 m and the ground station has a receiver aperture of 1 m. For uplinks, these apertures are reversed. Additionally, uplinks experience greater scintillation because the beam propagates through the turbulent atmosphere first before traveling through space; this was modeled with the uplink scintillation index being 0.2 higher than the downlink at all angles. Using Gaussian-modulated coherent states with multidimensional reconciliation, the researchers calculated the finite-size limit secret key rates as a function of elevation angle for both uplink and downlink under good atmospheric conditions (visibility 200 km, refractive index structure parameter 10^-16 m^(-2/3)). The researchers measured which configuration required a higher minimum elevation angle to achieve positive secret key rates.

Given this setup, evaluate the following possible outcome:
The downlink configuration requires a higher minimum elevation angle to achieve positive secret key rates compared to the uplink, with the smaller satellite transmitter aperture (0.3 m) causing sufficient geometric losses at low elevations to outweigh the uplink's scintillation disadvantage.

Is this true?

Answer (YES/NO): NO